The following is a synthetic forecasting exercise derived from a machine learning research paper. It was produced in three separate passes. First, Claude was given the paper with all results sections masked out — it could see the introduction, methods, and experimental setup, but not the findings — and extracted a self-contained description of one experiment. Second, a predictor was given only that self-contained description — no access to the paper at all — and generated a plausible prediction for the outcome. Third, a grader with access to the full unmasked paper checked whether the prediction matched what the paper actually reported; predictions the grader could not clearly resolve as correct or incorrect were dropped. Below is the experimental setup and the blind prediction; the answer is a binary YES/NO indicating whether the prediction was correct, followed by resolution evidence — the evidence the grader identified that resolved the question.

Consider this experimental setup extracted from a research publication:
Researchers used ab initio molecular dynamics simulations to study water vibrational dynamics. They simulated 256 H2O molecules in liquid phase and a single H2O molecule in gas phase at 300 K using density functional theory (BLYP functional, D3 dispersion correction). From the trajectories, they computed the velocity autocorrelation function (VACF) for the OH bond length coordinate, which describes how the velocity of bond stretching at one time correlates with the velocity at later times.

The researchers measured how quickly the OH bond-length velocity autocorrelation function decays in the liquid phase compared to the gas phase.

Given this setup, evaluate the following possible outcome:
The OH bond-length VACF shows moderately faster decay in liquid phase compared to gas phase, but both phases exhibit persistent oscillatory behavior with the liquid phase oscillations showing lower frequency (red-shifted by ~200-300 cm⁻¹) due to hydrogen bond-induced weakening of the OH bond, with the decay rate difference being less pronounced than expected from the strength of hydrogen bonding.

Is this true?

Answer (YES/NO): NO